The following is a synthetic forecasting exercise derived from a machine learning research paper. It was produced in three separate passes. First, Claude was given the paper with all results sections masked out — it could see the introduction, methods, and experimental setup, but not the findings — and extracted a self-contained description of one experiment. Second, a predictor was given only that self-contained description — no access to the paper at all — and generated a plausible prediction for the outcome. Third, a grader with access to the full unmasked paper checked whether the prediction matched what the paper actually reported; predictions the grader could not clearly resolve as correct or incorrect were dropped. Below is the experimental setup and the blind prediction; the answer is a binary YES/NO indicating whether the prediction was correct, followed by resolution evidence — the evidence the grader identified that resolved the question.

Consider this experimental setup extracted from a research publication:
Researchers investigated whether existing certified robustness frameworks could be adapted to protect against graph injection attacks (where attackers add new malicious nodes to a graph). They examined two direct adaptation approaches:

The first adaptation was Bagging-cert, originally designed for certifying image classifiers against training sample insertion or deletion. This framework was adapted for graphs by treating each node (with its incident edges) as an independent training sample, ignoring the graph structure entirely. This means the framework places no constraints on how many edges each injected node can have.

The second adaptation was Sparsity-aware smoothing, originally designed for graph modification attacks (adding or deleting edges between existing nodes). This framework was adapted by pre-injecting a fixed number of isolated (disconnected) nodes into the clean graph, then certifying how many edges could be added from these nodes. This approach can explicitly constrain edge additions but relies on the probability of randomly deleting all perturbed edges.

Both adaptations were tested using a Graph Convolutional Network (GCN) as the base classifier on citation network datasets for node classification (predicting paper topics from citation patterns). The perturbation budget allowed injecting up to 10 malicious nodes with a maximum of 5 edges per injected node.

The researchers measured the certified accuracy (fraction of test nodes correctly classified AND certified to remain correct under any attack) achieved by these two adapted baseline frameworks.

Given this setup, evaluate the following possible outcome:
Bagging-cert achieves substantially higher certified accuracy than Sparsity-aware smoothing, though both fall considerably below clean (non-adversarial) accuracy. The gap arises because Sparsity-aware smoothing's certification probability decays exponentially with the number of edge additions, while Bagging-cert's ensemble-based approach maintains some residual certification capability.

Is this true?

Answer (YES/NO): NO